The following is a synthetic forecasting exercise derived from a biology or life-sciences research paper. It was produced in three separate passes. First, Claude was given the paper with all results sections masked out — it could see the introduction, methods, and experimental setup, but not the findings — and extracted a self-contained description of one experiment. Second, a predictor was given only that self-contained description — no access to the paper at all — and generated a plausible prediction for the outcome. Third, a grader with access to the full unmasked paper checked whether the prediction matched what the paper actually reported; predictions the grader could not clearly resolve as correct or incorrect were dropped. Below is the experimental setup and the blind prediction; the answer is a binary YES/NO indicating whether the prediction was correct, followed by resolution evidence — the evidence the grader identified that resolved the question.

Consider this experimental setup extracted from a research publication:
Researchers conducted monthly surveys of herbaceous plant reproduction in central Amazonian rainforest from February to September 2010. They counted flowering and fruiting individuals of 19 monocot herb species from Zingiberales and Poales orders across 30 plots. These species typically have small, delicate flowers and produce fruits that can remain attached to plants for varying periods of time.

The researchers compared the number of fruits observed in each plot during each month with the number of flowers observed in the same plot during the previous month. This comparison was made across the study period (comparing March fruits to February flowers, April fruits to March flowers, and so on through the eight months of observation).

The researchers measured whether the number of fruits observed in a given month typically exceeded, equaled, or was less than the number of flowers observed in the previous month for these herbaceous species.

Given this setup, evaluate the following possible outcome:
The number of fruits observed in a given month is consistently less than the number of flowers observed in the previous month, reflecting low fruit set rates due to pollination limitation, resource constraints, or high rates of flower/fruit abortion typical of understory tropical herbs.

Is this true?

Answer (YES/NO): NO